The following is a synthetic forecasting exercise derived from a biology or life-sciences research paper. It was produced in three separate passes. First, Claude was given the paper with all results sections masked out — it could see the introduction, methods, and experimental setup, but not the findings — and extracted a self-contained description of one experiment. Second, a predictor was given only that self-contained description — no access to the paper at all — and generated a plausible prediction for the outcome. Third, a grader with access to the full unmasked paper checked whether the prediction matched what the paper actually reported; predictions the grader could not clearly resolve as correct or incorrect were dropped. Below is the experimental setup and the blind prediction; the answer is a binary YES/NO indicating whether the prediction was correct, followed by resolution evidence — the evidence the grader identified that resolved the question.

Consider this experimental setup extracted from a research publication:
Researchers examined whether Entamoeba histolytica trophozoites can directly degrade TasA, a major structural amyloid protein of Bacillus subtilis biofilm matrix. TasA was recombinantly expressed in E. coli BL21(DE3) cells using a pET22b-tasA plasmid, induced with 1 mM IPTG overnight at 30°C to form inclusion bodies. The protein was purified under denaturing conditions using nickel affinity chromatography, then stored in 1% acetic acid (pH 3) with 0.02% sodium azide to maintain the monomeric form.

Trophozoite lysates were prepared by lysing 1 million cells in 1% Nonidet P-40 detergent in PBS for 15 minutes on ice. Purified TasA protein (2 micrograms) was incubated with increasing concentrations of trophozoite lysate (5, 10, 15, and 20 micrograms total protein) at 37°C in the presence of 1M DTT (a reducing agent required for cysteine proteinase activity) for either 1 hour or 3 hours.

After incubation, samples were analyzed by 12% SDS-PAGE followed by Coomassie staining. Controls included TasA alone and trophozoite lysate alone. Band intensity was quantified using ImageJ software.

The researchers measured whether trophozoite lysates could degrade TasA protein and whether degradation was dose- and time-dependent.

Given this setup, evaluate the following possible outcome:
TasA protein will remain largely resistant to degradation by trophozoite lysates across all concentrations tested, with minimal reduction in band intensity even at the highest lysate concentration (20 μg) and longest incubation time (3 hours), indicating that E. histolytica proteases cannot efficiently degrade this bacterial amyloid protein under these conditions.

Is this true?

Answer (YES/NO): NO